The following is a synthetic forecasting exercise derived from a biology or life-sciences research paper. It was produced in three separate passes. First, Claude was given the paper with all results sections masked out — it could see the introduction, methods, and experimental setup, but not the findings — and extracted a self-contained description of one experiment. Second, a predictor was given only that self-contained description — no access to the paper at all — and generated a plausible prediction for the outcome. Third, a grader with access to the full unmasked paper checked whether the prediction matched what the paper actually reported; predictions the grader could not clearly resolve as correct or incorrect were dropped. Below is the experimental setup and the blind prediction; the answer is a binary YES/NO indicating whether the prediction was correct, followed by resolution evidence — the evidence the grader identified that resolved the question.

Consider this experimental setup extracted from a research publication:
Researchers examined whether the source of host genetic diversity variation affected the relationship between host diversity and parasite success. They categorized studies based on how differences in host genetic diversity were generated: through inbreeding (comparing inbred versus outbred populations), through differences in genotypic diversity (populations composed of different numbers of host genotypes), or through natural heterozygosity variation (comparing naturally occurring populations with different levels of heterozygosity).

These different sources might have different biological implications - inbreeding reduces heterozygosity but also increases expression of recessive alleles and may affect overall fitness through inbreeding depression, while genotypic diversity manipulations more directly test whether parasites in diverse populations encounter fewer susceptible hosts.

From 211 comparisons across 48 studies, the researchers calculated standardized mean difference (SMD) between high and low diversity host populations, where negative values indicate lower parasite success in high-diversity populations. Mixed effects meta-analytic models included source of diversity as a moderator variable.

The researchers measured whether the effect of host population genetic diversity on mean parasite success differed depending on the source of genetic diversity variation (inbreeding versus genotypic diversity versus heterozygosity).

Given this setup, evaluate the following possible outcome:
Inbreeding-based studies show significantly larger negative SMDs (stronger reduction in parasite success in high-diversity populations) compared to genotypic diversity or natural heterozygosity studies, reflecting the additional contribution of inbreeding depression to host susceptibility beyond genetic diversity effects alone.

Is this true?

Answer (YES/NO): YES